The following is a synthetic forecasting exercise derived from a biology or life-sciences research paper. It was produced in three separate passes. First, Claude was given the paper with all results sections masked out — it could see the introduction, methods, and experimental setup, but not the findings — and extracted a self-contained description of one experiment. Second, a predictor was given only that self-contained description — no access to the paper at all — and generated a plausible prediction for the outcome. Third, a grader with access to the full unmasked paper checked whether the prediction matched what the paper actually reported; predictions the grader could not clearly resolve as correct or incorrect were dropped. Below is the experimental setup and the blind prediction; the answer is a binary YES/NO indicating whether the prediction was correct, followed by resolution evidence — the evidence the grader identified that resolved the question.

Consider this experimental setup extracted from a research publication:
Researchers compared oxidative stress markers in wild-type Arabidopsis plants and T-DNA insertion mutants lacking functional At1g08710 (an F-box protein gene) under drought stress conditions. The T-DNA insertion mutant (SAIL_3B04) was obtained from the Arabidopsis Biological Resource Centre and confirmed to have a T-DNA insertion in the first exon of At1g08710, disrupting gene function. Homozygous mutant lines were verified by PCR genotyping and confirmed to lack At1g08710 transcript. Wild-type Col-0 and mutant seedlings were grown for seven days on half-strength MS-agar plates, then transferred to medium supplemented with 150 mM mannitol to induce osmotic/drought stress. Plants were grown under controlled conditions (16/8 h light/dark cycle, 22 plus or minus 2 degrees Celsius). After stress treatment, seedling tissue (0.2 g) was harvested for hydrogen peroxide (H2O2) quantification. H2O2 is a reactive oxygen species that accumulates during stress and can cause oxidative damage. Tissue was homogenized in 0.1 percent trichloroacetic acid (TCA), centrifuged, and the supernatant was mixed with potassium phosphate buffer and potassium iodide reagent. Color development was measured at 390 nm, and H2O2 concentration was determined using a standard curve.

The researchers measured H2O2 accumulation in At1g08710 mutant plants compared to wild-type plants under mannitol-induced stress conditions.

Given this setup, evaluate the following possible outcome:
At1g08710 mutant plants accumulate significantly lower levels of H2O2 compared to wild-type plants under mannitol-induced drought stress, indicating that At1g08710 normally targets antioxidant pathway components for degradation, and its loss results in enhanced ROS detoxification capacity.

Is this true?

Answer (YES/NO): YES